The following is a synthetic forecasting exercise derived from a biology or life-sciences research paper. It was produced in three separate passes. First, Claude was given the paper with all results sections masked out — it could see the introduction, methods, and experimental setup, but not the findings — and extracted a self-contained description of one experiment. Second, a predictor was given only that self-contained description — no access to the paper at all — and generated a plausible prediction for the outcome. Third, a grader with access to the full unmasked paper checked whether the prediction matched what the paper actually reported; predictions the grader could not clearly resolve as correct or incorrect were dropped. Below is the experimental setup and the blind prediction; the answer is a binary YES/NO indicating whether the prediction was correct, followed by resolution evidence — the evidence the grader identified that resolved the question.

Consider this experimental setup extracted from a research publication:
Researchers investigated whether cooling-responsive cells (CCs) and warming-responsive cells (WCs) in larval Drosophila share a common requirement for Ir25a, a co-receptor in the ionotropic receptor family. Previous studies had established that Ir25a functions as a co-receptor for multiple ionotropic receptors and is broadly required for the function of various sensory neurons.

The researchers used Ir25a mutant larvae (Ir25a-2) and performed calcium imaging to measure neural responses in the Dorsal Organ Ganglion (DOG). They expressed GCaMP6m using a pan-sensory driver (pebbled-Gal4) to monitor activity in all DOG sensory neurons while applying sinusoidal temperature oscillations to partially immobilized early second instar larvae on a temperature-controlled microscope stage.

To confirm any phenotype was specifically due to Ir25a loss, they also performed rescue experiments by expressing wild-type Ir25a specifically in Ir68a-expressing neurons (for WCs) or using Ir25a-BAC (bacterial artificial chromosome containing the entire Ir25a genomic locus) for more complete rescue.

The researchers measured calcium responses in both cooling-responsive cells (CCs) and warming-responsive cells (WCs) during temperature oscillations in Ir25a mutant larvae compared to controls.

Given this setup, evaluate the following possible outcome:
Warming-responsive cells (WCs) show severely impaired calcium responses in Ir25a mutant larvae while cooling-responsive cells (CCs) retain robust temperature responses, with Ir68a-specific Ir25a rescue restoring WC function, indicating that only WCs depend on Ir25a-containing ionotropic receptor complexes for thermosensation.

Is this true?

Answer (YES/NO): NO